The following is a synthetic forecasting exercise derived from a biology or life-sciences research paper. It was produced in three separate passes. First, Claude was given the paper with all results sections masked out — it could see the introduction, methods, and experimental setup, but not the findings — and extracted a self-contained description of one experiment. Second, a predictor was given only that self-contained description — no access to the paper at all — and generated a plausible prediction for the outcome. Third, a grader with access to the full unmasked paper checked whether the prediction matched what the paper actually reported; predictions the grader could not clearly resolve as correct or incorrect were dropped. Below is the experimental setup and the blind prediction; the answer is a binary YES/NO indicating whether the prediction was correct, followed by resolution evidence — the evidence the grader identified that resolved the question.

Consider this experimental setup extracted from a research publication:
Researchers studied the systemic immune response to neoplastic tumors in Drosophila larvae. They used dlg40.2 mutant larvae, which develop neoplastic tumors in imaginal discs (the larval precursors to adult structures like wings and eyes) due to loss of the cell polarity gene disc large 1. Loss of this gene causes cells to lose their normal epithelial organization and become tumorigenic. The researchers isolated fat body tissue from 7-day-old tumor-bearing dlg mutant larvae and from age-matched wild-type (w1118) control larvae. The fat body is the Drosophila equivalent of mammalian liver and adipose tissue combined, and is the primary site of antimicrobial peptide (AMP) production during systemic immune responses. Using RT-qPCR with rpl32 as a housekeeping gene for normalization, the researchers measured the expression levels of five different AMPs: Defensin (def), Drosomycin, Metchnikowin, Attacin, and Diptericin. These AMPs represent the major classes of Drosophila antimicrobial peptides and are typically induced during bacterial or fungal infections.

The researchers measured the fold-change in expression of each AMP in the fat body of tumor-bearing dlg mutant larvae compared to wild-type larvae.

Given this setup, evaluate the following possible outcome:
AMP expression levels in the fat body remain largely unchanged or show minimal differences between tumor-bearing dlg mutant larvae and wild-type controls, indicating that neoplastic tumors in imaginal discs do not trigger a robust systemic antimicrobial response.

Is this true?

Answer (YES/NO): NO